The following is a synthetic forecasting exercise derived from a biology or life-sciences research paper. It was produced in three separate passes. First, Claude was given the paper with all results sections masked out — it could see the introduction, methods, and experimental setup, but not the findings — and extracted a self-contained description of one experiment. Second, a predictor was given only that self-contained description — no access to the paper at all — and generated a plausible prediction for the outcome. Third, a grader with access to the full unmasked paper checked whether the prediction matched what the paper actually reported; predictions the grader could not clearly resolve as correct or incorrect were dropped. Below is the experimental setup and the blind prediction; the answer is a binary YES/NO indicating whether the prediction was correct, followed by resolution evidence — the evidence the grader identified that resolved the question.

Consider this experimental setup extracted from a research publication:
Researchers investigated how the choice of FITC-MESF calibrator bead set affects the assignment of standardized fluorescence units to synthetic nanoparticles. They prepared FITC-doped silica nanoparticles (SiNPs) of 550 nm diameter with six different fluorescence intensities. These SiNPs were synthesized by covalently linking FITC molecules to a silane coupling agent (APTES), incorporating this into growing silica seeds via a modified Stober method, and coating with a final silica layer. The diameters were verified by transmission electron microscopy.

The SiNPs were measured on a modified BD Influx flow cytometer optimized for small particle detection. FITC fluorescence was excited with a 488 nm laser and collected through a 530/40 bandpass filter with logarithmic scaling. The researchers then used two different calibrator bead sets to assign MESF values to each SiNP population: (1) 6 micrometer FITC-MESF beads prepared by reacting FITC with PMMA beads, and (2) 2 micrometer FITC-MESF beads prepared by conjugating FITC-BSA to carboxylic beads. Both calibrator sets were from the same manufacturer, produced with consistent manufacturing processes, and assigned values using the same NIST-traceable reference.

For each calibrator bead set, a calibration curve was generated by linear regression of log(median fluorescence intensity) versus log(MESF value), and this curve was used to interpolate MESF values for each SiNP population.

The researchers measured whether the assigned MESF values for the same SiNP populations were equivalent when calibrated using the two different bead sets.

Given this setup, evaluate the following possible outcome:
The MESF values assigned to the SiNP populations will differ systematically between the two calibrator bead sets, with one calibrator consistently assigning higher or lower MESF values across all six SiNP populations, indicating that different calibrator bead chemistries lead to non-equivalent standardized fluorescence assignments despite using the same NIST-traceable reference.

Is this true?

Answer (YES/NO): YES